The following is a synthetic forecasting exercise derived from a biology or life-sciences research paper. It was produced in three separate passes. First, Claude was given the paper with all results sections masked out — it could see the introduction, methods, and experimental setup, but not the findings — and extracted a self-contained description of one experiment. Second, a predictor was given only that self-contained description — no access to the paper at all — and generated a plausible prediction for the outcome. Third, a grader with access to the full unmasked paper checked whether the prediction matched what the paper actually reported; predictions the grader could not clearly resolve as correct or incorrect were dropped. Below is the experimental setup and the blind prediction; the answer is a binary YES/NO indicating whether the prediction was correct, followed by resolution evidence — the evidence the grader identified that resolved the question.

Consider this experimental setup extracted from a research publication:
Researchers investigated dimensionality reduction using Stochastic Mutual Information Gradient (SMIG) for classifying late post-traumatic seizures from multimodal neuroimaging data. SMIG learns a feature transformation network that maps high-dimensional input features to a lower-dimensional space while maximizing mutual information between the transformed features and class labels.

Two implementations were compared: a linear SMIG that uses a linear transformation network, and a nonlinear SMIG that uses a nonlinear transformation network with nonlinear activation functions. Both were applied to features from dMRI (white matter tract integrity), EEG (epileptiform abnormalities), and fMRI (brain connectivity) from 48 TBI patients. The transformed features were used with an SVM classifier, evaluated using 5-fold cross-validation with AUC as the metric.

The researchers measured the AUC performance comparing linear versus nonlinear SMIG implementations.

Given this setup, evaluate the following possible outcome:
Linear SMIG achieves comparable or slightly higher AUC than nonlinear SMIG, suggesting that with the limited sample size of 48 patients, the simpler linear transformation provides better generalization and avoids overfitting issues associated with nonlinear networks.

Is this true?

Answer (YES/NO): YES